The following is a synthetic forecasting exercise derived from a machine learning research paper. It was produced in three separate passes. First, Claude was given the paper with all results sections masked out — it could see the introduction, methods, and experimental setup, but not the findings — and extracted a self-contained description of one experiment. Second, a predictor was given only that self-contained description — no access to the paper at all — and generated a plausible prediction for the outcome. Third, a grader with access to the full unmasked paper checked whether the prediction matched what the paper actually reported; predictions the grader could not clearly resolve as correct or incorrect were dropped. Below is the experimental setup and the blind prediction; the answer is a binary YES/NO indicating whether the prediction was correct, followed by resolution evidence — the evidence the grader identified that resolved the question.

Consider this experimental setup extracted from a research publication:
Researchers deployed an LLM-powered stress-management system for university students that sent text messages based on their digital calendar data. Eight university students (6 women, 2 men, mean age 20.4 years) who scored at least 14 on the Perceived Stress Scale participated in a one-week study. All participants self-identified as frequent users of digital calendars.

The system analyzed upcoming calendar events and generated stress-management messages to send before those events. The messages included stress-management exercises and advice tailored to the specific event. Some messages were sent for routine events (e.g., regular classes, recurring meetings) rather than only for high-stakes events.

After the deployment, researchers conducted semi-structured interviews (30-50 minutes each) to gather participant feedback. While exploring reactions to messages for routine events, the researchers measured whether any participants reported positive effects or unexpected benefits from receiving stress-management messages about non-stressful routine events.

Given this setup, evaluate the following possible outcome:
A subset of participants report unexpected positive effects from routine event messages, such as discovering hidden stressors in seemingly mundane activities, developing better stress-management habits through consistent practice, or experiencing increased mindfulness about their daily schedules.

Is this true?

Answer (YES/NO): YES